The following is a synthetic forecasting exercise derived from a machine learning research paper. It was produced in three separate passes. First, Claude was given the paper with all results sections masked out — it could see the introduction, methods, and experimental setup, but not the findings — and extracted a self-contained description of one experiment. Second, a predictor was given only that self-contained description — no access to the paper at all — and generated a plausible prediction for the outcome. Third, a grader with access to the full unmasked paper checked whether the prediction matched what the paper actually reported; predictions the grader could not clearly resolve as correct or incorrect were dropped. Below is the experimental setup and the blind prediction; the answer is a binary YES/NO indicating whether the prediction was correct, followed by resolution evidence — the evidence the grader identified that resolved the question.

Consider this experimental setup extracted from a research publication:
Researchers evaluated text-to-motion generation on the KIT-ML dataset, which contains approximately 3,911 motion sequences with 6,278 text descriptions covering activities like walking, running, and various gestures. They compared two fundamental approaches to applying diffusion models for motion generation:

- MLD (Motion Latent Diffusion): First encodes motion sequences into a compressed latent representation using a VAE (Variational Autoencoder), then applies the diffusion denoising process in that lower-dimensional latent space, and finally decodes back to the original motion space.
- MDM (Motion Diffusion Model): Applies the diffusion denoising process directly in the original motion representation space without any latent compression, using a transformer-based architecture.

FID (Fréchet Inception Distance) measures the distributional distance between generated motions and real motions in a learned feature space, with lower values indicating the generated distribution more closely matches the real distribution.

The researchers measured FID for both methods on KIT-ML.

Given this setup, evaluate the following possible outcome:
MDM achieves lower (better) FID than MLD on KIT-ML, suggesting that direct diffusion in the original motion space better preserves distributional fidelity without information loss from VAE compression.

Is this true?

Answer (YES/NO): NO